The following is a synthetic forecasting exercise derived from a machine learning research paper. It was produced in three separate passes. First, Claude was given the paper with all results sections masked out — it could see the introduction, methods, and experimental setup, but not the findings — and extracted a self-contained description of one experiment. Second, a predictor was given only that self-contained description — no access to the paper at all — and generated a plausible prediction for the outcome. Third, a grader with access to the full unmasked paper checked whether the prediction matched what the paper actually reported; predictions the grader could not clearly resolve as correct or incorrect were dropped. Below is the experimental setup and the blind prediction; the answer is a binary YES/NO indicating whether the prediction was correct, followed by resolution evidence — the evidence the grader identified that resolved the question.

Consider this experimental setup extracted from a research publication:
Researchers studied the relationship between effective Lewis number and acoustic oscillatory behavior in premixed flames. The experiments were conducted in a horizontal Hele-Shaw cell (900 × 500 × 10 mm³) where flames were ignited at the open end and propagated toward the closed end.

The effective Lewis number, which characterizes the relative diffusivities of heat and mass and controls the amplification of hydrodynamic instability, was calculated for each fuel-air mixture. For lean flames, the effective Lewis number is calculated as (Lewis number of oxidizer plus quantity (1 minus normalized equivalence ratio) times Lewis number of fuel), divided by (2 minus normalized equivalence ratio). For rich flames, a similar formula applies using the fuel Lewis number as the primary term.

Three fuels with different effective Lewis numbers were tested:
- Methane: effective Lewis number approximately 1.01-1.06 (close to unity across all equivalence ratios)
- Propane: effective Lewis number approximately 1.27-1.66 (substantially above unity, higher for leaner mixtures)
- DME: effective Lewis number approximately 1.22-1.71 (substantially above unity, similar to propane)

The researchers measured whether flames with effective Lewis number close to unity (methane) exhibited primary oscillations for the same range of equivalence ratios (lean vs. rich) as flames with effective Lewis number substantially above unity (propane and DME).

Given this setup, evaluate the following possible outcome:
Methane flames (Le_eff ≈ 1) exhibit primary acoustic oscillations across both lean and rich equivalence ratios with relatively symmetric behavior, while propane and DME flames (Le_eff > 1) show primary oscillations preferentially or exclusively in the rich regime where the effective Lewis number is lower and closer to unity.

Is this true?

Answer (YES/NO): NO